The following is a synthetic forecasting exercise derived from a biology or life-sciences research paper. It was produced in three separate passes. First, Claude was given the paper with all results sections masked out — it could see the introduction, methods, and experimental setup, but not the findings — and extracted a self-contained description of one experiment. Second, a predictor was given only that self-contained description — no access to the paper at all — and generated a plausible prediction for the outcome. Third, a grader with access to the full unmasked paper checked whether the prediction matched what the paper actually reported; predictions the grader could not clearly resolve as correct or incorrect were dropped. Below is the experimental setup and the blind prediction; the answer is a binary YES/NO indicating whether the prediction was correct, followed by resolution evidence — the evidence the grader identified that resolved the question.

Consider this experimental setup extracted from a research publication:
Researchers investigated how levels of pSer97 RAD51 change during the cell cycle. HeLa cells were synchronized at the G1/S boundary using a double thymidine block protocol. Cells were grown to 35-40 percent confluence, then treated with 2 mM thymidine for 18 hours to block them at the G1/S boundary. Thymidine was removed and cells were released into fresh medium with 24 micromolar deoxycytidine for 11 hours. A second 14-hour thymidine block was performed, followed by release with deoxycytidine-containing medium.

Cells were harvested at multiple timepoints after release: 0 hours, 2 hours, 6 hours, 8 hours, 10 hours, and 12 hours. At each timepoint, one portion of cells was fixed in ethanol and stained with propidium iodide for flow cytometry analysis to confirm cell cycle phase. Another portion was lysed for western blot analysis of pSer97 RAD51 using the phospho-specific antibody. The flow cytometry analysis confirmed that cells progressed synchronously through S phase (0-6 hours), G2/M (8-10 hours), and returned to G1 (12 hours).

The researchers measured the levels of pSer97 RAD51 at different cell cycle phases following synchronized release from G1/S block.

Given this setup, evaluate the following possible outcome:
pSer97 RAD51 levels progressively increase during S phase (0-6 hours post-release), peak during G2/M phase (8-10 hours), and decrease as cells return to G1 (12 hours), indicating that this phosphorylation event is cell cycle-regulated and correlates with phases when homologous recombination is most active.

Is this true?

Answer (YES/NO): NO